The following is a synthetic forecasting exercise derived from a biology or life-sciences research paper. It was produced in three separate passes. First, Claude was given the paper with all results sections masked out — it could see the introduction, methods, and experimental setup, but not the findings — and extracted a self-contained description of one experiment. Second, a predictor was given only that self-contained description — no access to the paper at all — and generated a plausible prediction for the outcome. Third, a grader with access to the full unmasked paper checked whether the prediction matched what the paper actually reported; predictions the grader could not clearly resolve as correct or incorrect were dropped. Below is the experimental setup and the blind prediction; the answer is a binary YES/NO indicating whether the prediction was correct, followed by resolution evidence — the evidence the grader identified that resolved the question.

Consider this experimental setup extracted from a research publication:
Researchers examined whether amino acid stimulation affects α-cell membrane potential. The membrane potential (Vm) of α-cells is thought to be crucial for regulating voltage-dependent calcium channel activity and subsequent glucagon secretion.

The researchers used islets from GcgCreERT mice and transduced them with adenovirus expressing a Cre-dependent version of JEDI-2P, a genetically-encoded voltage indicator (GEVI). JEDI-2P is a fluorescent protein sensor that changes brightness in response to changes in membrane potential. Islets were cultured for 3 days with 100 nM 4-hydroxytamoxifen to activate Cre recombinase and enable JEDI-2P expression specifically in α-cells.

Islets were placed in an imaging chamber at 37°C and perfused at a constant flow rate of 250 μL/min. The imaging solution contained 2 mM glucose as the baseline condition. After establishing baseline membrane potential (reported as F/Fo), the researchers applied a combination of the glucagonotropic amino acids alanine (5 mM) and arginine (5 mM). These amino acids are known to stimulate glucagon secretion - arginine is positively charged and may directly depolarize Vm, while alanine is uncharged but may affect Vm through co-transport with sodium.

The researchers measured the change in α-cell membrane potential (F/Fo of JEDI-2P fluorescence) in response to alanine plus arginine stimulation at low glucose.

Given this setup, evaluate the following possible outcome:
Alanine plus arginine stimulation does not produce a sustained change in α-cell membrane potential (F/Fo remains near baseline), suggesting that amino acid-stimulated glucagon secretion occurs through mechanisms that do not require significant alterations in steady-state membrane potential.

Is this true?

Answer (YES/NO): NO